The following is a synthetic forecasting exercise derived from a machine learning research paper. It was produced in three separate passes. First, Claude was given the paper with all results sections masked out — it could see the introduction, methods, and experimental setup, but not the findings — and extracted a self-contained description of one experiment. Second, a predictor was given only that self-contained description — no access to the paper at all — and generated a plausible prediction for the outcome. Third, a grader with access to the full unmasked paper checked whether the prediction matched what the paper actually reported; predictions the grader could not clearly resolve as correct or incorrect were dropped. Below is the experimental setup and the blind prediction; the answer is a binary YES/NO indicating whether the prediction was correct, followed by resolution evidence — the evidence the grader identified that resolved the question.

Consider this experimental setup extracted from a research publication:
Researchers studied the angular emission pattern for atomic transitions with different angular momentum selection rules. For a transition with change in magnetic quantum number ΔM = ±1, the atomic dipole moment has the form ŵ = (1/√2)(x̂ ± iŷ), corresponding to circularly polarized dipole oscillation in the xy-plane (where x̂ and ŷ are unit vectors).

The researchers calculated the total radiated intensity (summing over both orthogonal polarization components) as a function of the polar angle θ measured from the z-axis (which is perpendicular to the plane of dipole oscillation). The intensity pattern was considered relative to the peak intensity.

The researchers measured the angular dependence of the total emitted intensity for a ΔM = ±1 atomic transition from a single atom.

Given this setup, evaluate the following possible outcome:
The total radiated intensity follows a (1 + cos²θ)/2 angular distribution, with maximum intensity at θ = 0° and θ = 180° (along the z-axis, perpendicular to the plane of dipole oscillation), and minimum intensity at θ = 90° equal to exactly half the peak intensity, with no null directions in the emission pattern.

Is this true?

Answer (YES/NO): YES